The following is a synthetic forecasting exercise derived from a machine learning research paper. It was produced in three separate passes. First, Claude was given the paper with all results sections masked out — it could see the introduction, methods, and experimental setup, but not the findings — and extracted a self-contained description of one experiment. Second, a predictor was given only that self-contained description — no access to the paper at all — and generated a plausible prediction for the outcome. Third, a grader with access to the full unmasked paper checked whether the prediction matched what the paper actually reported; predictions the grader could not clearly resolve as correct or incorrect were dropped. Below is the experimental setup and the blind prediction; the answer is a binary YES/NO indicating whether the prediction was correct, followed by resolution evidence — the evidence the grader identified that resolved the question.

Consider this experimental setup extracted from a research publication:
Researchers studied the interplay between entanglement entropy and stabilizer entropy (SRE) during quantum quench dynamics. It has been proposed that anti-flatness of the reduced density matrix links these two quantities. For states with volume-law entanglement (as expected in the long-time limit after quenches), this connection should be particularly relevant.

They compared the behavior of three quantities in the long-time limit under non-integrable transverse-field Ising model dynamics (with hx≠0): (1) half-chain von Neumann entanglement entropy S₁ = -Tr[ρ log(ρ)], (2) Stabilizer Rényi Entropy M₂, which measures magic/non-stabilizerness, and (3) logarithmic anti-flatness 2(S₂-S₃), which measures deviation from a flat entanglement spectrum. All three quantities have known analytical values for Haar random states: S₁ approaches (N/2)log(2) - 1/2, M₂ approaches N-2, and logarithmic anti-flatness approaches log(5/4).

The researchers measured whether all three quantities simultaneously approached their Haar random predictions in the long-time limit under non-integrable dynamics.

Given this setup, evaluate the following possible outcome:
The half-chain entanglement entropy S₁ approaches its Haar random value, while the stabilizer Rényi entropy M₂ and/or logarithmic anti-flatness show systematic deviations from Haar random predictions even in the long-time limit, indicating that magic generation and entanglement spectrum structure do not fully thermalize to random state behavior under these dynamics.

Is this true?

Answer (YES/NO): NO